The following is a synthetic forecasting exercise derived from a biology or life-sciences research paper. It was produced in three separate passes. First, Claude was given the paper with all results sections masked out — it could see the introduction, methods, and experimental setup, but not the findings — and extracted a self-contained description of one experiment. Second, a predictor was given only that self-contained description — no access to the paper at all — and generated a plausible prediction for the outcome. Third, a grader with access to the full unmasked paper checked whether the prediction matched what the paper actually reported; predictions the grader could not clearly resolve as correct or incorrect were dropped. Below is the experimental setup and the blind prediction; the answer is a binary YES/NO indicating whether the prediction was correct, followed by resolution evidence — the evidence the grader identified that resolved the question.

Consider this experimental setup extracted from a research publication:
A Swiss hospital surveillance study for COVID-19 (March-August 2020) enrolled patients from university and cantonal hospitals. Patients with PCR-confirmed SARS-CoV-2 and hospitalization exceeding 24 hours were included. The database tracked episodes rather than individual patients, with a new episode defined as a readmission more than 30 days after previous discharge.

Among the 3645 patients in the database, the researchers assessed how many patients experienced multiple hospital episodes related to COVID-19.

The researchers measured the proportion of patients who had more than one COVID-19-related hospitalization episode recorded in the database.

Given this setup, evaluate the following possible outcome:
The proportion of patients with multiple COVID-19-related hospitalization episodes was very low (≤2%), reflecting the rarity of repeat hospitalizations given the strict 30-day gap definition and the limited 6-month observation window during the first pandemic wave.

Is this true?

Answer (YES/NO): YES